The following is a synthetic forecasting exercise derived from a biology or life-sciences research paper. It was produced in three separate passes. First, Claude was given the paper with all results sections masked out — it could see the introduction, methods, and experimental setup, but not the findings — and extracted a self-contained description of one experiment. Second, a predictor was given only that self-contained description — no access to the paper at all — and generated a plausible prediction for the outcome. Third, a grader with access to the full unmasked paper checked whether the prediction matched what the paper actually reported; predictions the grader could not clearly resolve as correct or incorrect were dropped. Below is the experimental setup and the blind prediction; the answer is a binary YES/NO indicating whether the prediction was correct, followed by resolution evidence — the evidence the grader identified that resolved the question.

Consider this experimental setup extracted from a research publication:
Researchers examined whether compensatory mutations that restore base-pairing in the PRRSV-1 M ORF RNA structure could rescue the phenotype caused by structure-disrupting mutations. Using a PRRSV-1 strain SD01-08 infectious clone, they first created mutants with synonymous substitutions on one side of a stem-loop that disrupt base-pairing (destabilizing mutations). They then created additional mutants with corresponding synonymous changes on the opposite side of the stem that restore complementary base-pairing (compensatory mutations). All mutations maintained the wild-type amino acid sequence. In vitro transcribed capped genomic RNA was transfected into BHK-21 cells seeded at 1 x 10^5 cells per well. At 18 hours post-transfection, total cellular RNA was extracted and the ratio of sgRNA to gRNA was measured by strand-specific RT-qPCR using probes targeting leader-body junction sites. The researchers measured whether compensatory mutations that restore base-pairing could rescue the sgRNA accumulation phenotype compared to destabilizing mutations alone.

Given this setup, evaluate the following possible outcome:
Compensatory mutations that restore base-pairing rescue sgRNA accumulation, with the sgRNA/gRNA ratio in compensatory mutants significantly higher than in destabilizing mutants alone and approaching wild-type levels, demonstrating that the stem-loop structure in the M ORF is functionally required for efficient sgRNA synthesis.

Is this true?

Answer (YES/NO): YES